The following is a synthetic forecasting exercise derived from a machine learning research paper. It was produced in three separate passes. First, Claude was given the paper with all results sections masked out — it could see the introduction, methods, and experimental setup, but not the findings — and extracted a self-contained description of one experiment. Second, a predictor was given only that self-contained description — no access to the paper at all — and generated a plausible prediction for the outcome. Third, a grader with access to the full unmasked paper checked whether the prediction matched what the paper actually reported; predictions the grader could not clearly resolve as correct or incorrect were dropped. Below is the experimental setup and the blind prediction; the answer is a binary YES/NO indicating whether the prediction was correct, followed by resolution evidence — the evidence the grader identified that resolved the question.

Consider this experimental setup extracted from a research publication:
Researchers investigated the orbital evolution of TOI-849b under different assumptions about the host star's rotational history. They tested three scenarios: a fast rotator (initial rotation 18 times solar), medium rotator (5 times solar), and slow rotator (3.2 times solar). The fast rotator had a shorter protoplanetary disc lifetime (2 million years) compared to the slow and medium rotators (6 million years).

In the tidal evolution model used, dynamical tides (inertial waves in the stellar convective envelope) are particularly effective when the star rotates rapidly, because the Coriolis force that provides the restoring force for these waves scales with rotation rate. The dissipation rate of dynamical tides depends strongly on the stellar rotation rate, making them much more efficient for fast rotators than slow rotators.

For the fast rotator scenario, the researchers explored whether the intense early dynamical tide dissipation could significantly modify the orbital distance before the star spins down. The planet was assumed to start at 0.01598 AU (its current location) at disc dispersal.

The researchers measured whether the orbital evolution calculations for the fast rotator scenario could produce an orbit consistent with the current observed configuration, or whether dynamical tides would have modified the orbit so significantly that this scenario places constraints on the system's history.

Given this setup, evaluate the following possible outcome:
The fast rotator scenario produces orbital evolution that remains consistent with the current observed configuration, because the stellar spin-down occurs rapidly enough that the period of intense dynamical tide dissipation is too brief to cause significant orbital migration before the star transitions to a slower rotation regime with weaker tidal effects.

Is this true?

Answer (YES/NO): NO